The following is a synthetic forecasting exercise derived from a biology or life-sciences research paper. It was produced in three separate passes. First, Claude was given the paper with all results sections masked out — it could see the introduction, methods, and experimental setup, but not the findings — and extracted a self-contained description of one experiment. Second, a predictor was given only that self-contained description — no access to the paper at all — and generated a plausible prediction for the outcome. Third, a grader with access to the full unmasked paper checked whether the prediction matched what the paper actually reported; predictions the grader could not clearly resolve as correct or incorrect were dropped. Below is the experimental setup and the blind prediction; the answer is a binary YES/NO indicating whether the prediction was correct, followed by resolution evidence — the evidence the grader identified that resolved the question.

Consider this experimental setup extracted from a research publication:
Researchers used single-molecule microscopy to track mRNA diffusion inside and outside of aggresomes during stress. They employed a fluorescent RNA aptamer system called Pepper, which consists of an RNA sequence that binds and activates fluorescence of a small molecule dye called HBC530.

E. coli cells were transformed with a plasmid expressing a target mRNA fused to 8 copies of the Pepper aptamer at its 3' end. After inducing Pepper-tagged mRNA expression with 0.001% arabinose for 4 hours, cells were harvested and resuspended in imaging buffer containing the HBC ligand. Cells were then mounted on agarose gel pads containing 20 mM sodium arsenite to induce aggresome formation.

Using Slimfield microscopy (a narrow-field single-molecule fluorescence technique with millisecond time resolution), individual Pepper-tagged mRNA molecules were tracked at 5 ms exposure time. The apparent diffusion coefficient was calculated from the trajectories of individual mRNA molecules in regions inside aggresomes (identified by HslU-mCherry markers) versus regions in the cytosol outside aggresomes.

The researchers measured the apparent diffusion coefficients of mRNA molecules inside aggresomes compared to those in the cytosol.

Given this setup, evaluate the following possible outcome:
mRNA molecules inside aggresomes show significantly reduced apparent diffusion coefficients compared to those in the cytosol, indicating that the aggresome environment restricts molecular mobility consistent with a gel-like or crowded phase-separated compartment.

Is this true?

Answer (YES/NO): NO